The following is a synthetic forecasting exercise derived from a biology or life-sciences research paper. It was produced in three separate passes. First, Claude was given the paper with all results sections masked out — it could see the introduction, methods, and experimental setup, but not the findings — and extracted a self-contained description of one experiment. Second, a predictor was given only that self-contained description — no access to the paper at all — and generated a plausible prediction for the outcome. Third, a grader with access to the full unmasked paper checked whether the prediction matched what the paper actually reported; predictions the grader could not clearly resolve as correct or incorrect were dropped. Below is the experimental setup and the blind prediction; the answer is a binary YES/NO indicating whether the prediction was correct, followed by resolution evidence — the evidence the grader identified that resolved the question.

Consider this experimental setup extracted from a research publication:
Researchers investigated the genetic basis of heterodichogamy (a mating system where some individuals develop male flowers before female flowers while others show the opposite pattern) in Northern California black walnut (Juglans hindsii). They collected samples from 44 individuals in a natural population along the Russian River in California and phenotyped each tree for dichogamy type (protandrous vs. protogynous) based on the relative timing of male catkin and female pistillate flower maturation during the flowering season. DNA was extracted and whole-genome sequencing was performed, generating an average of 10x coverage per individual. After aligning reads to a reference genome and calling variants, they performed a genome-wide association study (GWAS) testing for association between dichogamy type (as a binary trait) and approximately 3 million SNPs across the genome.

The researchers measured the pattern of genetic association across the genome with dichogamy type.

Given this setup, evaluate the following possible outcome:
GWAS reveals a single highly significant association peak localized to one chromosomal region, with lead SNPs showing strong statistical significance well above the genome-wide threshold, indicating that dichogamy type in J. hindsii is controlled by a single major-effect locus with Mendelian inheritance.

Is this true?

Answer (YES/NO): YES